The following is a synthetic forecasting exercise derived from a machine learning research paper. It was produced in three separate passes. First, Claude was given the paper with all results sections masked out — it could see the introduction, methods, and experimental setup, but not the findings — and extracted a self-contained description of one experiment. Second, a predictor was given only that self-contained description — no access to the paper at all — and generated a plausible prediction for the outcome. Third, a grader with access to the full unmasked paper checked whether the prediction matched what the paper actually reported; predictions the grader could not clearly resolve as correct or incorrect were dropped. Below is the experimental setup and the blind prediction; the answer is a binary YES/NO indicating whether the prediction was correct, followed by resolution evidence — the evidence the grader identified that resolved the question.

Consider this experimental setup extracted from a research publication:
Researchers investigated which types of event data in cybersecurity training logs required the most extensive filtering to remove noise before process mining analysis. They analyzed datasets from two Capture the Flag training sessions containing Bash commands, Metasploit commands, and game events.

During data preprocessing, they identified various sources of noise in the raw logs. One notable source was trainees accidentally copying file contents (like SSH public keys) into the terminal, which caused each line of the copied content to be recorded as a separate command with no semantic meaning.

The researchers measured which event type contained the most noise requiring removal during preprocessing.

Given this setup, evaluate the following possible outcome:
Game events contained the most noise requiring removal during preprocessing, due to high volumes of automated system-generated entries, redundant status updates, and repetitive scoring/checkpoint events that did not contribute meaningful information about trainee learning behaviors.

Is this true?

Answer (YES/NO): NO